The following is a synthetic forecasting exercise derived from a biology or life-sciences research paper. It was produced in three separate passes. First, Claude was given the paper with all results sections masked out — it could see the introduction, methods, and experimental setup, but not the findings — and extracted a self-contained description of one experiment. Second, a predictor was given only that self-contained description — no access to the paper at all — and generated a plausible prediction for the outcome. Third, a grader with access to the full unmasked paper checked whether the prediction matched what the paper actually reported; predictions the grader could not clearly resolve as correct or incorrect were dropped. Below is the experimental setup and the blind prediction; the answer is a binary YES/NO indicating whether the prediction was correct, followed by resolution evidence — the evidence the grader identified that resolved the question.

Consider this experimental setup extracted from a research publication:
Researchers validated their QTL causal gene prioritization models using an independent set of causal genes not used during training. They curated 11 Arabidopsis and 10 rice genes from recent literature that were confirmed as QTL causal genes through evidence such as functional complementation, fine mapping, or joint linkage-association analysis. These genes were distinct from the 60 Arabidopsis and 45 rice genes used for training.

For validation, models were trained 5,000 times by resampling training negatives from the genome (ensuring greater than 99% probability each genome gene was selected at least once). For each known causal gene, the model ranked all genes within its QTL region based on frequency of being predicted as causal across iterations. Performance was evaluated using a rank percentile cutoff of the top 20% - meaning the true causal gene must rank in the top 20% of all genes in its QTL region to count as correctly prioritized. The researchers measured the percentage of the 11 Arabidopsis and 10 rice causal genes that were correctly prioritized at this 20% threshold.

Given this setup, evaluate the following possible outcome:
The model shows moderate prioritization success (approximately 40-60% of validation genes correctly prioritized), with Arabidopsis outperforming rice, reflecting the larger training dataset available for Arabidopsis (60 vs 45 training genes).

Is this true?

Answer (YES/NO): NO